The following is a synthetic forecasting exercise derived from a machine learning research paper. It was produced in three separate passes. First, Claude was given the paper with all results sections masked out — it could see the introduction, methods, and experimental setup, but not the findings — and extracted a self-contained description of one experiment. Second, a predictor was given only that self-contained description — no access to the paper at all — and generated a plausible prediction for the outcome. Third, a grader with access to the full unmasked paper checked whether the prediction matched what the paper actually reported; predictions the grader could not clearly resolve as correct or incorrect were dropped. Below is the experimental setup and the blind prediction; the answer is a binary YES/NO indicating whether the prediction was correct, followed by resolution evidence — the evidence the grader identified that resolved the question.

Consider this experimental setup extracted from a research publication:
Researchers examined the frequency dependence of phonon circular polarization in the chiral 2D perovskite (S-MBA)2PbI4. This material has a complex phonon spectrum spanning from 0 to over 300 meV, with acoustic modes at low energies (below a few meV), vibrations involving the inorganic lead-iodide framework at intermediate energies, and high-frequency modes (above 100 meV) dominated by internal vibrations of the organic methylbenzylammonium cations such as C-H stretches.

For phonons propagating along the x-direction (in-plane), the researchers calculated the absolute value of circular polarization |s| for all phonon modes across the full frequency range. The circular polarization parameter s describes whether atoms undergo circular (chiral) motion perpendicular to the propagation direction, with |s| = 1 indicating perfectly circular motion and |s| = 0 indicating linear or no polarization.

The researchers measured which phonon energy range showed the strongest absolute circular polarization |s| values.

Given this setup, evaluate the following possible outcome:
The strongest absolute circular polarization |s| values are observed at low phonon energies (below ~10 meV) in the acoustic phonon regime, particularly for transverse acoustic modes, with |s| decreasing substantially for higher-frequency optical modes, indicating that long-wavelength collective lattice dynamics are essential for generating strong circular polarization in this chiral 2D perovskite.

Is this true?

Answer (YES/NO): NO